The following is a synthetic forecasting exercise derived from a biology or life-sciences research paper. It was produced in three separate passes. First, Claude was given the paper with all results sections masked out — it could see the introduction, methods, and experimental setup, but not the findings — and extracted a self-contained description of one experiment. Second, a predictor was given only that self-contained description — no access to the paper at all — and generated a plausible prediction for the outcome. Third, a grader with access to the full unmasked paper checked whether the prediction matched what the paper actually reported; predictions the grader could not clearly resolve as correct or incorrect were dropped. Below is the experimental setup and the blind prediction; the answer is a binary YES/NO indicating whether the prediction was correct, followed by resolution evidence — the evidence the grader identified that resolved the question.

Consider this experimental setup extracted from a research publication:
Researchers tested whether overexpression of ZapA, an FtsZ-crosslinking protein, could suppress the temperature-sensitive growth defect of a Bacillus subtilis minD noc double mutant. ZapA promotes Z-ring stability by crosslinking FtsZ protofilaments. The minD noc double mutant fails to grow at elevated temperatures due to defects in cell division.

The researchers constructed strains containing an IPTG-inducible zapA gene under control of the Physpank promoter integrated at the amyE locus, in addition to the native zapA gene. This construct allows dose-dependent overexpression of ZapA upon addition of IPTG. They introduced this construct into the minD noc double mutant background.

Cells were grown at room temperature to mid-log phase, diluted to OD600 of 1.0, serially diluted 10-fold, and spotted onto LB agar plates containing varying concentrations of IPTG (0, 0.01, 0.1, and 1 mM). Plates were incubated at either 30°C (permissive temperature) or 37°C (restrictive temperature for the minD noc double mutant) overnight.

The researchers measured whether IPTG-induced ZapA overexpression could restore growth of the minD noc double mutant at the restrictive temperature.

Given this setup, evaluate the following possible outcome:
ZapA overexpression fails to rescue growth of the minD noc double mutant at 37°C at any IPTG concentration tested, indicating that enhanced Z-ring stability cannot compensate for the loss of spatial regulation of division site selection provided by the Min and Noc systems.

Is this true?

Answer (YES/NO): NO